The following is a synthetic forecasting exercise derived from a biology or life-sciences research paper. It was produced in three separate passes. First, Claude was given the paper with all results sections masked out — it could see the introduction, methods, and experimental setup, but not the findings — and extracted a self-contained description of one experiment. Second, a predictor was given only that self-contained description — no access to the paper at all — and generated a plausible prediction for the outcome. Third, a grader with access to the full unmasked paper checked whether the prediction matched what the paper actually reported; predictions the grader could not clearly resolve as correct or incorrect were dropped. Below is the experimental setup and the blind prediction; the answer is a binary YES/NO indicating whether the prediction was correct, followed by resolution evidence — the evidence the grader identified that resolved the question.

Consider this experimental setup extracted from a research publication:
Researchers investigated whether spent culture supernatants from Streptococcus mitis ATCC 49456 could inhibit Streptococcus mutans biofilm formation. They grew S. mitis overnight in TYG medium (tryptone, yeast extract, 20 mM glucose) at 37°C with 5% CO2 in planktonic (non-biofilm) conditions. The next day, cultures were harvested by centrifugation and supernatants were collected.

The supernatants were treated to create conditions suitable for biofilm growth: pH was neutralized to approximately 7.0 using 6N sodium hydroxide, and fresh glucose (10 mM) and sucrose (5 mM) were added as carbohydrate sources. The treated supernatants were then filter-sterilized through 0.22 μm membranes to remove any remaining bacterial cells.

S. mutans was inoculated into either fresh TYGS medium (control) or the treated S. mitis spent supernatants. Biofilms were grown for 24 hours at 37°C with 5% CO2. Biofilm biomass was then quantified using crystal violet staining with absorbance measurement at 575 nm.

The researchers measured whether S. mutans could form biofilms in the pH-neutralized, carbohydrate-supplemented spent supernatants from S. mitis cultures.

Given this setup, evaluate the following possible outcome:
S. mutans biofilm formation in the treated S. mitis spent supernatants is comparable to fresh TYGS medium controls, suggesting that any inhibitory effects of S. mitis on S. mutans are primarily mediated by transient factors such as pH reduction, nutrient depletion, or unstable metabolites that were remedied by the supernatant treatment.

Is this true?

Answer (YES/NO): NO